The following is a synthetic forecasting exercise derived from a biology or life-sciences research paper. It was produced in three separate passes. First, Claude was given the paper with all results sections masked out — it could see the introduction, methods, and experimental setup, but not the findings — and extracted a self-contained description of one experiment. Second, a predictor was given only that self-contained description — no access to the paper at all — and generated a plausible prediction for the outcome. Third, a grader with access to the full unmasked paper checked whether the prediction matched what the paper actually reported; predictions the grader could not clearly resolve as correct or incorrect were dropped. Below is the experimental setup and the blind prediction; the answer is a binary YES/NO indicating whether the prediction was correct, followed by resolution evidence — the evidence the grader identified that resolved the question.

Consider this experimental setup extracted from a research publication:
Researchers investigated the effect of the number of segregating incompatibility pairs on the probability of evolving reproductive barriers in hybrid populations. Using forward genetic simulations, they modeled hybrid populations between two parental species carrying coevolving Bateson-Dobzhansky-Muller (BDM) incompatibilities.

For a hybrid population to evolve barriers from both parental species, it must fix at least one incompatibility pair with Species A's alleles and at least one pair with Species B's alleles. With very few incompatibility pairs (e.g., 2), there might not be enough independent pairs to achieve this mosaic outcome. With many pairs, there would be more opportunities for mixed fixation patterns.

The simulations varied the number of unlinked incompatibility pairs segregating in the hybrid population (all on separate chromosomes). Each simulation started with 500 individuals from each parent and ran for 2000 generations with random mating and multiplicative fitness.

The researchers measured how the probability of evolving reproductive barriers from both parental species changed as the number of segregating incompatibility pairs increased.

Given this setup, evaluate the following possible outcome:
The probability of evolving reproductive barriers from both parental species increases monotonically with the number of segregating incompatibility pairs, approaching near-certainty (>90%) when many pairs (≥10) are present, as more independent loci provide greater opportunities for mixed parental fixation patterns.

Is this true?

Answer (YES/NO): YES